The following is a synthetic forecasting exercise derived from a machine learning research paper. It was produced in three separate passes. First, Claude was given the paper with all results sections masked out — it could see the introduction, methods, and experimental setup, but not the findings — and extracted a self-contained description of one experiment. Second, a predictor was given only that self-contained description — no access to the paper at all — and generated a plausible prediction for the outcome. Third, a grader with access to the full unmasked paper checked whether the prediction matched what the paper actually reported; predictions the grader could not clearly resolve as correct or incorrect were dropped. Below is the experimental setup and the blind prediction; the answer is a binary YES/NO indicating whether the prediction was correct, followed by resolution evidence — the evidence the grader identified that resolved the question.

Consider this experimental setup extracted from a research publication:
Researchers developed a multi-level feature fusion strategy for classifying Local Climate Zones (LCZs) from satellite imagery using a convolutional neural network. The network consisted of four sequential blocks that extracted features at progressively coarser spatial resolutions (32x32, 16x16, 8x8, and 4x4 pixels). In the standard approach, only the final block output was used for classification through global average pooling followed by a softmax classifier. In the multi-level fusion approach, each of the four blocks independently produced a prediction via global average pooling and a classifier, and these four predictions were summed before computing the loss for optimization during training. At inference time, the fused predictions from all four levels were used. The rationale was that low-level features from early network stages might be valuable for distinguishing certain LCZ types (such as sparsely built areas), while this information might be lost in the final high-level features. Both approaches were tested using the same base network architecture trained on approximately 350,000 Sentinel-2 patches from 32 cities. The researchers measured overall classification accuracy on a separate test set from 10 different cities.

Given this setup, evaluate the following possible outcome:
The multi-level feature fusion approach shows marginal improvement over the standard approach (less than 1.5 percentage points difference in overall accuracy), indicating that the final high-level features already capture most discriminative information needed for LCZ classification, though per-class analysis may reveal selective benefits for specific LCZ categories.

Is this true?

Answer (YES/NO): NO